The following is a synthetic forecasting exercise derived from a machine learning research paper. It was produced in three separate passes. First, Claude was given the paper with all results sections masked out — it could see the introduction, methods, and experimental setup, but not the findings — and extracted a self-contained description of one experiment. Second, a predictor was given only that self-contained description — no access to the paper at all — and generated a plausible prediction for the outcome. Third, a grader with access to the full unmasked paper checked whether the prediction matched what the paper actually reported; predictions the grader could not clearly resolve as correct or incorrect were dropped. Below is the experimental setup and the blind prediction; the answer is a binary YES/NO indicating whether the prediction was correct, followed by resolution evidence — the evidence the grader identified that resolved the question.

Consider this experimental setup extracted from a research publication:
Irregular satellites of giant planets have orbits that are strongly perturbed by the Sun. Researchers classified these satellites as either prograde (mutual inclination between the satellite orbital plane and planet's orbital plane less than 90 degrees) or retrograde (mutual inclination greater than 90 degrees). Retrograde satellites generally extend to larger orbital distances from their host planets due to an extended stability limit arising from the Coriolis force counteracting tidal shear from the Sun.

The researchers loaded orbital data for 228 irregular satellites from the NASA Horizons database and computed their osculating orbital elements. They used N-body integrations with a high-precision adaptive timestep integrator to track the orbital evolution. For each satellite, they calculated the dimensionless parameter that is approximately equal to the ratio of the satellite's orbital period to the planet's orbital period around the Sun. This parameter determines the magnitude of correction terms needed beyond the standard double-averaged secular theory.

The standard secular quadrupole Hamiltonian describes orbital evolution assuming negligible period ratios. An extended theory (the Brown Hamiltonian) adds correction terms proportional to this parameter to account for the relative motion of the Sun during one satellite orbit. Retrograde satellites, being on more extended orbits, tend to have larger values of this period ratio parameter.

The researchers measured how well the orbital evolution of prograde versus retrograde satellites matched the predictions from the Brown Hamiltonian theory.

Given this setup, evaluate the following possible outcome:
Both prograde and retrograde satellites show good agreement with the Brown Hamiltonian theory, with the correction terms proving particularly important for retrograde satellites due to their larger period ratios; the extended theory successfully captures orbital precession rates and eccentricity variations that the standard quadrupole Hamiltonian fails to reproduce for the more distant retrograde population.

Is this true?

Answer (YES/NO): NO